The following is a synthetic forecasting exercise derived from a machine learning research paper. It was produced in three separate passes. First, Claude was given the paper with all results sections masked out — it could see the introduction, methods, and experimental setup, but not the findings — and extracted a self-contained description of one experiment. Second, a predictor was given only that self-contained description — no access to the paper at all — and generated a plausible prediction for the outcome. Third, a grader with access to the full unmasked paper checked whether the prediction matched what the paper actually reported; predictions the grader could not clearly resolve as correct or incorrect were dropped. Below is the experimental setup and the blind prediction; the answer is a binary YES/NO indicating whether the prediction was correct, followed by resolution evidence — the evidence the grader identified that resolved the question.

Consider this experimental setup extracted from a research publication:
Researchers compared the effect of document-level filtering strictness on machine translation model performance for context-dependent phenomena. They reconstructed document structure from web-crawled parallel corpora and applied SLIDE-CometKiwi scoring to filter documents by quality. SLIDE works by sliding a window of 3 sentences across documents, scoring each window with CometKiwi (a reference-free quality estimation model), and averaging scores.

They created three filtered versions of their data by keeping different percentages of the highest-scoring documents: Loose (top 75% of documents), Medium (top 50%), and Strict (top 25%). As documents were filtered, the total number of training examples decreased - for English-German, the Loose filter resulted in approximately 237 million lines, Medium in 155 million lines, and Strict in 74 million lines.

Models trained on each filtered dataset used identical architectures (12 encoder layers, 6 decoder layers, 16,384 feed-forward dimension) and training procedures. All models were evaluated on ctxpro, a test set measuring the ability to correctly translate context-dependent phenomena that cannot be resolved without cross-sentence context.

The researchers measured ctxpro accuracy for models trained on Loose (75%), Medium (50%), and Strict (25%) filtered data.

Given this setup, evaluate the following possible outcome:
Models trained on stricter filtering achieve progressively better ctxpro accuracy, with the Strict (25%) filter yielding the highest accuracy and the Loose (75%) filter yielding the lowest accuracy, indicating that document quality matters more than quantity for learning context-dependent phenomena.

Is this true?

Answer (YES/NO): YES